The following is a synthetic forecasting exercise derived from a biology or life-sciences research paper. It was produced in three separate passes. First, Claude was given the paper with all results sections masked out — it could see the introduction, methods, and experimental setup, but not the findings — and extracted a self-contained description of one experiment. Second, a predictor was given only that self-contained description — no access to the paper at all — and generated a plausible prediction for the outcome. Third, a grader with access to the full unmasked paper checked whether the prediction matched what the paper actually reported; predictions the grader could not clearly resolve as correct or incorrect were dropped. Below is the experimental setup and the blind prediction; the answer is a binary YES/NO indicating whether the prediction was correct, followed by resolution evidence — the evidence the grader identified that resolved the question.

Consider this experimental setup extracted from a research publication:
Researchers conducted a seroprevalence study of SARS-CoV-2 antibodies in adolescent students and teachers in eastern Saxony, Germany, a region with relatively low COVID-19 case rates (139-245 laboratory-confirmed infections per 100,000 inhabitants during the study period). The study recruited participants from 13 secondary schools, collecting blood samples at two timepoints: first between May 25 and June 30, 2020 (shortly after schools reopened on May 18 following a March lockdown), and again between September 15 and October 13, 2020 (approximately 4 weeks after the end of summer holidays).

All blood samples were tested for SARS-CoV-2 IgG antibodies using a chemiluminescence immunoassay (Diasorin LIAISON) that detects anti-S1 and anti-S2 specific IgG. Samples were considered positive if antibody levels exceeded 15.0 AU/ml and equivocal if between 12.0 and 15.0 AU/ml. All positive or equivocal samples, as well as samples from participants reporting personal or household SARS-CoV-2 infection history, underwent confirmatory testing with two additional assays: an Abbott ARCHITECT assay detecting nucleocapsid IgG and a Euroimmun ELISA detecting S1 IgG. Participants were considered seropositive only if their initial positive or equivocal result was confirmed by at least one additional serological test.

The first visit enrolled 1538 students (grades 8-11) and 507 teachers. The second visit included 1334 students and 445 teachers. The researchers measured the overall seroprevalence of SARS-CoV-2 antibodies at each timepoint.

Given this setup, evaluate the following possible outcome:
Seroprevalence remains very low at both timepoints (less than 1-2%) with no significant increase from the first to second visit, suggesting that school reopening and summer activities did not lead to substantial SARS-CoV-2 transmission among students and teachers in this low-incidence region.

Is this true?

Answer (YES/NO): YES